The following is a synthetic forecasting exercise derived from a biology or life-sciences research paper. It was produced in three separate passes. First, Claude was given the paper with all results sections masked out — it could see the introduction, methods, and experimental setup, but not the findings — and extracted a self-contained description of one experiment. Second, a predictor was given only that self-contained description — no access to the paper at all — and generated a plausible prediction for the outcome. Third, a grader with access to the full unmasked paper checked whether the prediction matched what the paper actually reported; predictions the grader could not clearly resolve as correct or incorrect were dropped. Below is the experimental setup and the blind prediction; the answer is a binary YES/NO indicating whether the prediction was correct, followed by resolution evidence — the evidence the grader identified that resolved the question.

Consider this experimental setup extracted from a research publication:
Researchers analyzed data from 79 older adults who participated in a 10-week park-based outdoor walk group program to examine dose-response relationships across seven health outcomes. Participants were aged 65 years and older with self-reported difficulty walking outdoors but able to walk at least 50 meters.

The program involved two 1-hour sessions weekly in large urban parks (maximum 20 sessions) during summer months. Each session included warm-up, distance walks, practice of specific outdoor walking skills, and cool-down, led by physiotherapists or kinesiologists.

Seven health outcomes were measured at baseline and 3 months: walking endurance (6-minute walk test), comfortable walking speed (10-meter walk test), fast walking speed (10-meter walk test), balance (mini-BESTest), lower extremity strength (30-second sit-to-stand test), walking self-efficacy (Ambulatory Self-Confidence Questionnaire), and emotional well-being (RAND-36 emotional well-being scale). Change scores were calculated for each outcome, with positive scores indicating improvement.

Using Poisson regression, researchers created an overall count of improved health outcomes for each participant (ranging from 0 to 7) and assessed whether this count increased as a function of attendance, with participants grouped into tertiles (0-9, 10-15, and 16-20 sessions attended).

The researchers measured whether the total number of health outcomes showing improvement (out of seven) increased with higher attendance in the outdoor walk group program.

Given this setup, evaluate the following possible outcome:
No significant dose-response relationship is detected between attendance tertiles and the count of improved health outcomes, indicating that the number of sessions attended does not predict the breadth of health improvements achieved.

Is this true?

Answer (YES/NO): YES